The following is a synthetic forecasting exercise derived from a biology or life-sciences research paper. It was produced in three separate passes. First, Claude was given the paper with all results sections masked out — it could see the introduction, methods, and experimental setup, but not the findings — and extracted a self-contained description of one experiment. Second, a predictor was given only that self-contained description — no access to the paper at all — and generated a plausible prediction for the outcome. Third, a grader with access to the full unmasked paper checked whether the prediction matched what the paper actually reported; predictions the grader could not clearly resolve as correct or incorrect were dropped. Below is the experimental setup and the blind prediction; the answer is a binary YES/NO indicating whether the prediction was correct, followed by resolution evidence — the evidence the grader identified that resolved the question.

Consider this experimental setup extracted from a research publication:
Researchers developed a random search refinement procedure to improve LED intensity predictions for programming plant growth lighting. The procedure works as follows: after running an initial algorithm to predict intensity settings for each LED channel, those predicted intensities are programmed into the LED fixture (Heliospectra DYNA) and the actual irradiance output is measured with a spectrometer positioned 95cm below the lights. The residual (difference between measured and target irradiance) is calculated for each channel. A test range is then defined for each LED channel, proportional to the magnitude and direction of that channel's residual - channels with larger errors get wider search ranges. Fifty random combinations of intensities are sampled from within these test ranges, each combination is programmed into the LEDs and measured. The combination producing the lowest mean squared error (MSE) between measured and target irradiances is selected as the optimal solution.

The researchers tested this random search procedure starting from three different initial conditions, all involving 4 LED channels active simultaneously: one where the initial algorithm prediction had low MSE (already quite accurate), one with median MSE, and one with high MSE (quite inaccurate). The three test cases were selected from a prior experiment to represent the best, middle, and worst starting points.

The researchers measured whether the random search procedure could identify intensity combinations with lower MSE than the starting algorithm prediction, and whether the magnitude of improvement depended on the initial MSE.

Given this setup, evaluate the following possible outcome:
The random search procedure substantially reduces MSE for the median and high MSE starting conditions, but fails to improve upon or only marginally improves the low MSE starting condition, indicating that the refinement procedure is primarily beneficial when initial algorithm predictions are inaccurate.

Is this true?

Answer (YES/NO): NO